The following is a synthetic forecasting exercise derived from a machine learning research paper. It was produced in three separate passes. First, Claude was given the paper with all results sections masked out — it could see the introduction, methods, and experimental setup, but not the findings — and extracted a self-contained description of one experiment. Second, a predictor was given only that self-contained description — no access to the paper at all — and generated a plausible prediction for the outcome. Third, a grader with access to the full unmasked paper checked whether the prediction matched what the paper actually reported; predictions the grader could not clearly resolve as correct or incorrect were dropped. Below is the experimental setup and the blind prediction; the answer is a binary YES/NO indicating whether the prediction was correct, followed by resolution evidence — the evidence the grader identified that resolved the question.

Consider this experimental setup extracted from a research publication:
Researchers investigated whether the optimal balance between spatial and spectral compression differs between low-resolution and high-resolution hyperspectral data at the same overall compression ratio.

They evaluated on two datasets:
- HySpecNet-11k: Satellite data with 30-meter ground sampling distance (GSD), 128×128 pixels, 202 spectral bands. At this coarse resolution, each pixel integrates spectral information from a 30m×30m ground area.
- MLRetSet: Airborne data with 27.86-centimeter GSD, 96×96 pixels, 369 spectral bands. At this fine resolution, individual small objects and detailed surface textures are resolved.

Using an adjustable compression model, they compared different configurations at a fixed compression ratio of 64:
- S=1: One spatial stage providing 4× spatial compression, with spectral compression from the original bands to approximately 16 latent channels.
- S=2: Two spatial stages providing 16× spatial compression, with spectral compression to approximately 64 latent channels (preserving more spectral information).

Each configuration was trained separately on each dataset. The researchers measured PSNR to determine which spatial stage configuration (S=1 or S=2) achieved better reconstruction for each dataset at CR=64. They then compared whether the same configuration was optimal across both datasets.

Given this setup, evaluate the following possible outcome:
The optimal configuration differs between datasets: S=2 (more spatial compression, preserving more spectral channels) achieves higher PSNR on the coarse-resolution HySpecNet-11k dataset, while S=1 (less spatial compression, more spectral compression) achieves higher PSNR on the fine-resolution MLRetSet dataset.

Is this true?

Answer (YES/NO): NO